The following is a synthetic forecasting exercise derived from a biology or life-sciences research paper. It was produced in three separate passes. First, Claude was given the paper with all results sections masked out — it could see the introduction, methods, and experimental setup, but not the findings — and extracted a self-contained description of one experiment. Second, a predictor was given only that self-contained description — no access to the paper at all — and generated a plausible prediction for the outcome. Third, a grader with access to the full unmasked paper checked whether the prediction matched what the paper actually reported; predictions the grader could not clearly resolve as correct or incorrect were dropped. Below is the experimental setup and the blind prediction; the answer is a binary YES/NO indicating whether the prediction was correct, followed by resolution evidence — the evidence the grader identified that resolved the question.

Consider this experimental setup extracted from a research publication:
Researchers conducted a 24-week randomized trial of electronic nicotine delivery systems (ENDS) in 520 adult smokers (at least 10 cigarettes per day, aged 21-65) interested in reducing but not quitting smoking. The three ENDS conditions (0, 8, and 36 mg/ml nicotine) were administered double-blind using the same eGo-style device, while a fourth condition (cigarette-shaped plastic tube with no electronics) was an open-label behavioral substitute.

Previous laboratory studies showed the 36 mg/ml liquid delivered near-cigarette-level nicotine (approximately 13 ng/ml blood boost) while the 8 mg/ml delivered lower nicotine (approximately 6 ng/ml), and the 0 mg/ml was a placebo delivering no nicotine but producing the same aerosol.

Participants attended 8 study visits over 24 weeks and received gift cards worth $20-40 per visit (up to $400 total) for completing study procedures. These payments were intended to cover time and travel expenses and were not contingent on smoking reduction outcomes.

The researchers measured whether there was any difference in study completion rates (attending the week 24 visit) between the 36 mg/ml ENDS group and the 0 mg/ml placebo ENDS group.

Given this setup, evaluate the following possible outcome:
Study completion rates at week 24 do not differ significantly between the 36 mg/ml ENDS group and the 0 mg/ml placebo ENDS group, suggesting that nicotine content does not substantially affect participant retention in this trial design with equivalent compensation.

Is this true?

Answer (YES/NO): YES